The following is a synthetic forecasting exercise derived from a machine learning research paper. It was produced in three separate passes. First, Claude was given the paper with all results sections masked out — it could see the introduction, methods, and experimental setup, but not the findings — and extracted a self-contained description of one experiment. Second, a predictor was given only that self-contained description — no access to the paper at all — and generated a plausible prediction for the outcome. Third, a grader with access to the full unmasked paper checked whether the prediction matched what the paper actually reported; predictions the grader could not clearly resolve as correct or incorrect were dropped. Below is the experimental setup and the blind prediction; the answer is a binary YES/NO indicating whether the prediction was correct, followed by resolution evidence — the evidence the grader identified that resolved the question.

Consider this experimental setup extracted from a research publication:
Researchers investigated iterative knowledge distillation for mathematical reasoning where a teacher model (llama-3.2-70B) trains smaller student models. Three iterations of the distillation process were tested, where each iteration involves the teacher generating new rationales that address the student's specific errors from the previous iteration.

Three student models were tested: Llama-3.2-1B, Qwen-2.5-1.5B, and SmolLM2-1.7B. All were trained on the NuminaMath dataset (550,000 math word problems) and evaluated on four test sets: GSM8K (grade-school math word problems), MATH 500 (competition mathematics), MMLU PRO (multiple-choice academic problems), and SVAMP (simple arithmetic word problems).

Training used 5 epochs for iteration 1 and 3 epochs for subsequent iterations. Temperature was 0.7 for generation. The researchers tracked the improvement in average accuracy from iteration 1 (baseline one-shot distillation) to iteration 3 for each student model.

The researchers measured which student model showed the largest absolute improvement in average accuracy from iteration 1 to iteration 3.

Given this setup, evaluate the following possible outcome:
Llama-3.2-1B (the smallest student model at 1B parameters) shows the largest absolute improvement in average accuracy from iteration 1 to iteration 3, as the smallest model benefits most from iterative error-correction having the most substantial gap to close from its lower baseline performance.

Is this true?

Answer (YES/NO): YES